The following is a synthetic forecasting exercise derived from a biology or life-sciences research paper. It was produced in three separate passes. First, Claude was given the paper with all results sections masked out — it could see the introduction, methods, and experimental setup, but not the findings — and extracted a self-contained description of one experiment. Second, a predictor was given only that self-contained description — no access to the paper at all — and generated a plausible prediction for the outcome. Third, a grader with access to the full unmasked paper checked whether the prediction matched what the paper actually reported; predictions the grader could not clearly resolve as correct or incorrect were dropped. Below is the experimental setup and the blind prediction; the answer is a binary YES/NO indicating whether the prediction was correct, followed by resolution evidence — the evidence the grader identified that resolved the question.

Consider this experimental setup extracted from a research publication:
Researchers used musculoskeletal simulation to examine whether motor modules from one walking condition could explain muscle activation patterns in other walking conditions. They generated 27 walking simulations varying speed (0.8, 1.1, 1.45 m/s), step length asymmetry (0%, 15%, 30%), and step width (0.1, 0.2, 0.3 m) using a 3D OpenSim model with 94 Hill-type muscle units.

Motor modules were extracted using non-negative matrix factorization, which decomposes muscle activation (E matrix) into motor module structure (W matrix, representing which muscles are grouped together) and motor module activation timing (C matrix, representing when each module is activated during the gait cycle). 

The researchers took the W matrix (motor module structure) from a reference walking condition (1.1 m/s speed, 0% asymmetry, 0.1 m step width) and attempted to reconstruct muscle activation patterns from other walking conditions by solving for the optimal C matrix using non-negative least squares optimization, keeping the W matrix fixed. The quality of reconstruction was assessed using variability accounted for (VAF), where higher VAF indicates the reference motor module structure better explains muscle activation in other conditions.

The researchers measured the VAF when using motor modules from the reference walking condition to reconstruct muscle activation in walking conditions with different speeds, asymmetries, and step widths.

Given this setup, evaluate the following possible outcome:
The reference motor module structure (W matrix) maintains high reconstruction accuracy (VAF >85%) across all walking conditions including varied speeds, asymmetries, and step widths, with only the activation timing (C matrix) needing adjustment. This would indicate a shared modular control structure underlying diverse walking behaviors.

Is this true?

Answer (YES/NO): YES